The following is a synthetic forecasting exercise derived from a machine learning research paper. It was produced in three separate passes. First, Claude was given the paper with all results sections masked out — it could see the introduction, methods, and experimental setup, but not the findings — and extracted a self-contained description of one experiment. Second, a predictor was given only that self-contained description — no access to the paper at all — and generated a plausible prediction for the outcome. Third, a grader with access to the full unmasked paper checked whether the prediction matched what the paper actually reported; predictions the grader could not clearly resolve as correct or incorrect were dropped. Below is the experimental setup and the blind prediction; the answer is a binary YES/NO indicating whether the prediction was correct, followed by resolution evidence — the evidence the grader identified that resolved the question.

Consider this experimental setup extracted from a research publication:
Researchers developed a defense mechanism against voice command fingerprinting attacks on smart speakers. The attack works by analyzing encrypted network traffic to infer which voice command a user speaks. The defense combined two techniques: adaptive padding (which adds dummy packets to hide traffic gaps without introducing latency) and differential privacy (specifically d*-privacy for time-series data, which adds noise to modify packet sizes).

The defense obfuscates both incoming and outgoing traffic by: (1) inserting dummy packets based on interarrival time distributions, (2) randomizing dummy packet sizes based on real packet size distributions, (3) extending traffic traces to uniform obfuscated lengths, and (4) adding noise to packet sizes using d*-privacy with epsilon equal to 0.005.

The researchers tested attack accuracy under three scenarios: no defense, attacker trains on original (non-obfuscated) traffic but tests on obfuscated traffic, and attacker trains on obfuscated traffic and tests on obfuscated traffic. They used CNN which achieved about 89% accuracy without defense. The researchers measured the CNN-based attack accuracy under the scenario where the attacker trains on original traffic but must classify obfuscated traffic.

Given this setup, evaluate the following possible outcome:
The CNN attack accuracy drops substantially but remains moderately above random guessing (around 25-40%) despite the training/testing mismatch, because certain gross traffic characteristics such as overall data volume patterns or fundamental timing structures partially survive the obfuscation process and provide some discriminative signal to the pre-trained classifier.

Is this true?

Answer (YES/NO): NO